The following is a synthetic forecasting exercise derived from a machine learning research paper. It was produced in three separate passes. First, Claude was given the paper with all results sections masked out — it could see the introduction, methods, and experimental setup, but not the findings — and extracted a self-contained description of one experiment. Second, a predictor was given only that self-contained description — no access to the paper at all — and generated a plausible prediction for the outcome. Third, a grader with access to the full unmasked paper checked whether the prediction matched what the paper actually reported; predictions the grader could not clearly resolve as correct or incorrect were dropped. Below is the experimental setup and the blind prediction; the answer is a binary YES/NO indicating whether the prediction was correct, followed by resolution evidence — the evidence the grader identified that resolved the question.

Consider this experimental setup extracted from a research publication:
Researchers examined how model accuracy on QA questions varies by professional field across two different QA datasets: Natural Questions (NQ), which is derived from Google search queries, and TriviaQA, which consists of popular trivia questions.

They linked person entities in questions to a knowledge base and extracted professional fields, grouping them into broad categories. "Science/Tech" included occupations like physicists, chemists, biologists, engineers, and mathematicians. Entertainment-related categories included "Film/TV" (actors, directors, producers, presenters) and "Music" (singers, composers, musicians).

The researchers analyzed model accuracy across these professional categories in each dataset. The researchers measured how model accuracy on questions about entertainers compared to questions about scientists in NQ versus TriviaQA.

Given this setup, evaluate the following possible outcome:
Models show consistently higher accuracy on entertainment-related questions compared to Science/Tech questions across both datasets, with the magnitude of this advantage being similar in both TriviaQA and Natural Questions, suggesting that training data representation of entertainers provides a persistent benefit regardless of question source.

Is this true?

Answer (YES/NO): NO